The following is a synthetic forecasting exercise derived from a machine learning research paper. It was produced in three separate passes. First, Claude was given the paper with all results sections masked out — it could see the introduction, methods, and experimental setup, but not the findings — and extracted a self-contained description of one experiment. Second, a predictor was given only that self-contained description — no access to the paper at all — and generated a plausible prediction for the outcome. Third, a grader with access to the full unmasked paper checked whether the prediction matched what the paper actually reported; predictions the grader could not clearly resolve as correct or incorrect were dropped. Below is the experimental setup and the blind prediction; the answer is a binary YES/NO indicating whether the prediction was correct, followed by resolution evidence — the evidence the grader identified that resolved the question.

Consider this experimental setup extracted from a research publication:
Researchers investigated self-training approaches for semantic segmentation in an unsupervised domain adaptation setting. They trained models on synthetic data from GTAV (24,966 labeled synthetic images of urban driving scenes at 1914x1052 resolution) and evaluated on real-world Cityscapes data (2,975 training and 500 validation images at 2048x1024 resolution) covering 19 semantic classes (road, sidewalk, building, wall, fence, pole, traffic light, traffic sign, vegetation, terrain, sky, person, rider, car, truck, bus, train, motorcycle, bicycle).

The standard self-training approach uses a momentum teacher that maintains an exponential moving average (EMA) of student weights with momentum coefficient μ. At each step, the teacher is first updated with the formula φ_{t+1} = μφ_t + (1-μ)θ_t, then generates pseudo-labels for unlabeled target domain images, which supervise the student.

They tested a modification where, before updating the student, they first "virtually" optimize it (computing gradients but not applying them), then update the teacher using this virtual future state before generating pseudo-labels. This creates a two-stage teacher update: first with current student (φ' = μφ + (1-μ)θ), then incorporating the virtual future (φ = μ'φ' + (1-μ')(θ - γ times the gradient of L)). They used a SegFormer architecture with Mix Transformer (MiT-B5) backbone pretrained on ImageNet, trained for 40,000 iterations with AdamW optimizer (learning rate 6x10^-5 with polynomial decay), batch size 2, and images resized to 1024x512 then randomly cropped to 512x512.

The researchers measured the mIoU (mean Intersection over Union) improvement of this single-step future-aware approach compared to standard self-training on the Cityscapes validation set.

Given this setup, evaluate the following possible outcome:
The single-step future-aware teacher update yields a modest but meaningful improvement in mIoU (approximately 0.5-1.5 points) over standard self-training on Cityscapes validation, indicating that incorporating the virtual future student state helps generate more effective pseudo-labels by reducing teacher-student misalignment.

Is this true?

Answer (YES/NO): YES